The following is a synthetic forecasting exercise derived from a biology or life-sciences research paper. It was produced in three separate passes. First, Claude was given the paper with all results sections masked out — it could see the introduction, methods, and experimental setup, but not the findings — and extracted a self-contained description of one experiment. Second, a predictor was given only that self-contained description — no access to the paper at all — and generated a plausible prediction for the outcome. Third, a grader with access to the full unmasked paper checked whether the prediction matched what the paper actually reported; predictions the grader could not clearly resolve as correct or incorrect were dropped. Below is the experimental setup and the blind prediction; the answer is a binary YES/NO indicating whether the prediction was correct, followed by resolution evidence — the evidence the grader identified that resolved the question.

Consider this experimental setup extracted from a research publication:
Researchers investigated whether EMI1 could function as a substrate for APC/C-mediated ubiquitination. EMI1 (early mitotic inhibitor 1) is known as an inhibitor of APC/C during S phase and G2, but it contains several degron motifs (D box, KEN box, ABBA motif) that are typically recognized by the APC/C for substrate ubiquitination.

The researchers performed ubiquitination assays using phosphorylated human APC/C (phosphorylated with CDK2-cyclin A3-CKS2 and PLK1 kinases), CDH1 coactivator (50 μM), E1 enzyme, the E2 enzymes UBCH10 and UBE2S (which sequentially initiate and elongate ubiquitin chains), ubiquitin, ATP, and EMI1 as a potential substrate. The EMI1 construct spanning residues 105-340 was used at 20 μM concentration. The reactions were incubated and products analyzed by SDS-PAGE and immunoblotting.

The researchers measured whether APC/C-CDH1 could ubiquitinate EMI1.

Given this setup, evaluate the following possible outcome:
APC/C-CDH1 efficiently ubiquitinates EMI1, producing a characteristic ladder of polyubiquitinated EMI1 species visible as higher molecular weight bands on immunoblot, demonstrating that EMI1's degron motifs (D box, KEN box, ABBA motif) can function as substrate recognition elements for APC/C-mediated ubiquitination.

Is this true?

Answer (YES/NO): YES